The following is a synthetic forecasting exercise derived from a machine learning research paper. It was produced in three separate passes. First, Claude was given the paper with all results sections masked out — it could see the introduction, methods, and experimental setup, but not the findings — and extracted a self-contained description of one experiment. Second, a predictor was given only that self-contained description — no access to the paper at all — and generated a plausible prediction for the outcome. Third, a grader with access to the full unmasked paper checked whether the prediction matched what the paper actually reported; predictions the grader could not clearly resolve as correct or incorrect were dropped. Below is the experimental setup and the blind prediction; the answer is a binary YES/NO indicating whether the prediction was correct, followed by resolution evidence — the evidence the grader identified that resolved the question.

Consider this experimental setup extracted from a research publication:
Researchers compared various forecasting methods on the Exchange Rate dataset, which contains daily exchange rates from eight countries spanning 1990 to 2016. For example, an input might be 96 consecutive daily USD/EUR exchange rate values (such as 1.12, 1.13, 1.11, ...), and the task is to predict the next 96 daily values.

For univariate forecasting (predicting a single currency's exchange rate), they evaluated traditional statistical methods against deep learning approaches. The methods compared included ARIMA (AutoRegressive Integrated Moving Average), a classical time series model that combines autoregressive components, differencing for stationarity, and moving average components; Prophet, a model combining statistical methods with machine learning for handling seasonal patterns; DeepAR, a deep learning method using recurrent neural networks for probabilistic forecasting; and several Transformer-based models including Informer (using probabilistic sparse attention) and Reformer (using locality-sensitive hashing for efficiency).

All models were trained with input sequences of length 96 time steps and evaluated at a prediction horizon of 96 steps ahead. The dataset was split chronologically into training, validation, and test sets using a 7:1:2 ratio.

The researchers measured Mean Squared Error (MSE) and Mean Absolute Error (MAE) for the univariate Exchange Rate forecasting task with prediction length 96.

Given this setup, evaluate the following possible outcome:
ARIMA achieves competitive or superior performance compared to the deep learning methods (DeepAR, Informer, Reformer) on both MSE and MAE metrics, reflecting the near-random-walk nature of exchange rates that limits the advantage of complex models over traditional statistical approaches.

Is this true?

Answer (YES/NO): YES